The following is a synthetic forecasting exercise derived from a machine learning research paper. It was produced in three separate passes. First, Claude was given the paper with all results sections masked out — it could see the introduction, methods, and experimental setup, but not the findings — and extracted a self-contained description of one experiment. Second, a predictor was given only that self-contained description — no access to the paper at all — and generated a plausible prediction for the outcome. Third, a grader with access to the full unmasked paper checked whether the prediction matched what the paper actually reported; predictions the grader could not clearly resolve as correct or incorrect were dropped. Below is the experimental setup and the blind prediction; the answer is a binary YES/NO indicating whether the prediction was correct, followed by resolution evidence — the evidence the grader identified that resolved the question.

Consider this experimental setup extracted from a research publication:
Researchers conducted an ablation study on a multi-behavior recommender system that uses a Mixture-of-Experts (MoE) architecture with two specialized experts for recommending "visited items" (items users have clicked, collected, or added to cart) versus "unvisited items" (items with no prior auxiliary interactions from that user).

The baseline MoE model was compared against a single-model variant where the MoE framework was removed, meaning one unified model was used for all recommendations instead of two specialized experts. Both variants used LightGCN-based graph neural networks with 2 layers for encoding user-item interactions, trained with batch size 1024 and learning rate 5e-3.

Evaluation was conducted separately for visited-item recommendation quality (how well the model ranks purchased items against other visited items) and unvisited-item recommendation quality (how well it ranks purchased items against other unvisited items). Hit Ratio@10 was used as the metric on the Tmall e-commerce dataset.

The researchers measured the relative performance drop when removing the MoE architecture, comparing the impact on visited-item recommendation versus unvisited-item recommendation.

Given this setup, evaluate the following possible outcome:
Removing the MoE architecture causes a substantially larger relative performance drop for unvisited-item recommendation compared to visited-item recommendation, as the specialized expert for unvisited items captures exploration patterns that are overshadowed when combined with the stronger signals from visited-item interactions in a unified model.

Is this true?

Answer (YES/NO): YES